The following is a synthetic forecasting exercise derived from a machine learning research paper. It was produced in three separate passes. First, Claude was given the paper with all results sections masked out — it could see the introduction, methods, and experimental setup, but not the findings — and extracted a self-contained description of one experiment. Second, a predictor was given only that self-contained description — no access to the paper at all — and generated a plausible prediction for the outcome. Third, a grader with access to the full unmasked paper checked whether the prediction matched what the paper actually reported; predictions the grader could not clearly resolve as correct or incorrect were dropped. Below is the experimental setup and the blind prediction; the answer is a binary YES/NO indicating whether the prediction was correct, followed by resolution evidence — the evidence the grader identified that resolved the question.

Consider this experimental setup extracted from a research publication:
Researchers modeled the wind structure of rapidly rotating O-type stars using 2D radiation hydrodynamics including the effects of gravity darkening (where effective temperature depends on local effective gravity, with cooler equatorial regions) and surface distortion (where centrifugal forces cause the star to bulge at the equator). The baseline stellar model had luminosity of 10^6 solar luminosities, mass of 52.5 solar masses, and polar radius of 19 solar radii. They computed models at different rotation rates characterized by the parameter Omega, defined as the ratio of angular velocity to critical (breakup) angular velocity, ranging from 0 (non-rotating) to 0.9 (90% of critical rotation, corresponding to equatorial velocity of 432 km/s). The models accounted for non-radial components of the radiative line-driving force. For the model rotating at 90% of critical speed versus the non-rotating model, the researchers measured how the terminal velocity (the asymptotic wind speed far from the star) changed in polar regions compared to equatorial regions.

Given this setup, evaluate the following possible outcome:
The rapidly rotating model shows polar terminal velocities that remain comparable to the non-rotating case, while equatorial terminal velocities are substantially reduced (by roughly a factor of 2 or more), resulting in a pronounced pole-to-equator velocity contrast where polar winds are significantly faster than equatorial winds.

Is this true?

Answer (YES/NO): NO